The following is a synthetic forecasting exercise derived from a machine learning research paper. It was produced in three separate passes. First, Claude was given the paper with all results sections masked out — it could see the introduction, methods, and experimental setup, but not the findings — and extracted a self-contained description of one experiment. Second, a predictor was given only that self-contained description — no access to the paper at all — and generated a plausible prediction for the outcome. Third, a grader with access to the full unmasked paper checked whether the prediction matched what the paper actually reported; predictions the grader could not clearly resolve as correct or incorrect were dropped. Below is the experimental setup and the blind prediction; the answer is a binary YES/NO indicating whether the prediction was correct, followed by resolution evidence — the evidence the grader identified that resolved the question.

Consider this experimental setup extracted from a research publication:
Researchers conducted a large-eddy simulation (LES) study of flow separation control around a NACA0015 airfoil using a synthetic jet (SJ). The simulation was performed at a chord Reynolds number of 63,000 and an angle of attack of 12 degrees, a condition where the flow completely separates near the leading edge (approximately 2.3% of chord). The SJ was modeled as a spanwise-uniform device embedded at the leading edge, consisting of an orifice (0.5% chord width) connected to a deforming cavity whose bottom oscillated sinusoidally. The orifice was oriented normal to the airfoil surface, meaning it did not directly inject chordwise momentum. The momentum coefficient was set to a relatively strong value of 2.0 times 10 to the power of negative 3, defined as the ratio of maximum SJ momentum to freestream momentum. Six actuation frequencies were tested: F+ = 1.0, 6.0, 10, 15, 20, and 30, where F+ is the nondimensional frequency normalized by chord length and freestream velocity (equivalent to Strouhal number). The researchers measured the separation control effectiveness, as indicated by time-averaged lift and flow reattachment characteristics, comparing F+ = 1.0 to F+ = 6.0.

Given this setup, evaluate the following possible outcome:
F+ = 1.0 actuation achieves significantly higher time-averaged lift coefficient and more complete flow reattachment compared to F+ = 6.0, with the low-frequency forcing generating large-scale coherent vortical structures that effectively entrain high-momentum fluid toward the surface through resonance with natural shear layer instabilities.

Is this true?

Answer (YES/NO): NO